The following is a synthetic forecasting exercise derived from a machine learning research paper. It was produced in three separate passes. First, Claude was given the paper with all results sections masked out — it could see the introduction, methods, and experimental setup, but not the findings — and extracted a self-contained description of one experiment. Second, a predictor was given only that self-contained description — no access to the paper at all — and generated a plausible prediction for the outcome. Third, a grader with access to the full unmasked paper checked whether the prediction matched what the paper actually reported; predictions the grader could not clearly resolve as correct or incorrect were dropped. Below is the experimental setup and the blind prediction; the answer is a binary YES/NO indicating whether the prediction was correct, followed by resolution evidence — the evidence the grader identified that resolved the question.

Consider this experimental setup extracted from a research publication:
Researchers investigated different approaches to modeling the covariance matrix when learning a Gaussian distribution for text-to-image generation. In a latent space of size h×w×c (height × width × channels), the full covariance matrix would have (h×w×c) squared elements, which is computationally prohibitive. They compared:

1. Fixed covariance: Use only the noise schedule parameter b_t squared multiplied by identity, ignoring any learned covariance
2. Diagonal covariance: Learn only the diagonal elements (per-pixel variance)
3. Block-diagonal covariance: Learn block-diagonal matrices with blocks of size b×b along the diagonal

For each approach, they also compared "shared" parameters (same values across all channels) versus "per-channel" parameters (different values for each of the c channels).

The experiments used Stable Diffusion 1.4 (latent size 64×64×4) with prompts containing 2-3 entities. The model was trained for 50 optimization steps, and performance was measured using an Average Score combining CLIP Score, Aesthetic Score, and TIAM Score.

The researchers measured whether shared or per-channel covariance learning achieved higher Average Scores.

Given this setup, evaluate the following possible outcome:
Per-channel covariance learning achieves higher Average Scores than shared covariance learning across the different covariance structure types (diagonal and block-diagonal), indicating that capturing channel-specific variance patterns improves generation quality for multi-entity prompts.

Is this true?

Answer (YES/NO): YES